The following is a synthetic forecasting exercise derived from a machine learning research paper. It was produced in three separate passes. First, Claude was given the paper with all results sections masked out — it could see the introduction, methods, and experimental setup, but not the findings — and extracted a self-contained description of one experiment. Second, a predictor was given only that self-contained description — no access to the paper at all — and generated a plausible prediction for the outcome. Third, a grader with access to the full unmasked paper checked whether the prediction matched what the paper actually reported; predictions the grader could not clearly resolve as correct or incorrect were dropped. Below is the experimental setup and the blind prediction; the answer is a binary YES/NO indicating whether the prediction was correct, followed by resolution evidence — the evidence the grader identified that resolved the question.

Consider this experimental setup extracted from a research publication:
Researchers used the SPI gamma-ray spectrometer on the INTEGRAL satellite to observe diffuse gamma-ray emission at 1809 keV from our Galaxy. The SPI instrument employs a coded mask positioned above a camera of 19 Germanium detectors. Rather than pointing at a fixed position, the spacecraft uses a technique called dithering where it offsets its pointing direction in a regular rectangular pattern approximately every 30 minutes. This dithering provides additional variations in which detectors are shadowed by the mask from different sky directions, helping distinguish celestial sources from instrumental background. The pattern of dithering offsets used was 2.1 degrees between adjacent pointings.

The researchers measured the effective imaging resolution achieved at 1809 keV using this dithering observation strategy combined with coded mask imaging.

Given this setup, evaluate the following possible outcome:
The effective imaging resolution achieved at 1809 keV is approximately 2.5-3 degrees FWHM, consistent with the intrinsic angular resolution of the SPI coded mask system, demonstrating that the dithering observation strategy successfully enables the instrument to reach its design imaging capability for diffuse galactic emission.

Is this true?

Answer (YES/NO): YES